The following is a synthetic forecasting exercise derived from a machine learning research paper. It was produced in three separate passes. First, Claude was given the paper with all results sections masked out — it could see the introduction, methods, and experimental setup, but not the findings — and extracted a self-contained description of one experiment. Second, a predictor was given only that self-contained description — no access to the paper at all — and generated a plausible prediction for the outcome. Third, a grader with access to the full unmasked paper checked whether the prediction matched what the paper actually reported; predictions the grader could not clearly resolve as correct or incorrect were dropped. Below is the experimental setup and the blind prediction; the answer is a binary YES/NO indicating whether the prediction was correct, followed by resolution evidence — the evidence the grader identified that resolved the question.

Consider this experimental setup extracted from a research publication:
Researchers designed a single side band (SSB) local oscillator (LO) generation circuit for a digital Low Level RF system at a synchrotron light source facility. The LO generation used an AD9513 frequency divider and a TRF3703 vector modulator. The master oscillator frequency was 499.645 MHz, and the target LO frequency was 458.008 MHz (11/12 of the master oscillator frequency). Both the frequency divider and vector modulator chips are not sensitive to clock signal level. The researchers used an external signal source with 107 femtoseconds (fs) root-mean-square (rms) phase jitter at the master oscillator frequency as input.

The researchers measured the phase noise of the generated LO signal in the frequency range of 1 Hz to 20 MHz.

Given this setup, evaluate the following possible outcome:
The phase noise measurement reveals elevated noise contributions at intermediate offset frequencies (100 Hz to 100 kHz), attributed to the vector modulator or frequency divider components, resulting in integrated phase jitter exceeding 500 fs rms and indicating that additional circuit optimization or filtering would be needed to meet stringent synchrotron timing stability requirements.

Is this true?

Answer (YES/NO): NO